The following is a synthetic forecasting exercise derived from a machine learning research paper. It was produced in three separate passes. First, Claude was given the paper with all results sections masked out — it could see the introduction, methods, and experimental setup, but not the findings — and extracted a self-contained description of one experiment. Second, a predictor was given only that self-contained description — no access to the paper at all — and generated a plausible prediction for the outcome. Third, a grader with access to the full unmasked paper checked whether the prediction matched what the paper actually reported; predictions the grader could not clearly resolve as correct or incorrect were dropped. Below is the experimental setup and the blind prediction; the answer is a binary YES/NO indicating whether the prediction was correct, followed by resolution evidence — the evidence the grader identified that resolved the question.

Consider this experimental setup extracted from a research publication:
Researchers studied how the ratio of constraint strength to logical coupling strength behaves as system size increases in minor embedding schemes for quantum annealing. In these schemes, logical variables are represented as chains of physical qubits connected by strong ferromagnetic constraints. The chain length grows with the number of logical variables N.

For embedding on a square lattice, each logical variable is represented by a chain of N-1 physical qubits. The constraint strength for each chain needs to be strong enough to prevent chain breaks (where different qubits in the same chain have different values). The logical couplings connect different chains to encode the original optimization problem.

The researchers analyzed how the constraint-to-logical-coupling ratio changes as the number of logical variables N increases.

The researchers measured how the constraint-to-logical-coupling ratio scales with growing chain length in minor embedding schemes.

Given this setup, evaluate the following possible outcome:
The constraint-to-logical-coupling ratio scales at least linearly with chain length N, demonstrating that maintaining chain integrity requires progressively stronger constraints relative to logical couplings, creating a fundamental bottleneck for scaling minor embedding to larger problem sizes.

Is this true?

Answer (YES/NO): YES